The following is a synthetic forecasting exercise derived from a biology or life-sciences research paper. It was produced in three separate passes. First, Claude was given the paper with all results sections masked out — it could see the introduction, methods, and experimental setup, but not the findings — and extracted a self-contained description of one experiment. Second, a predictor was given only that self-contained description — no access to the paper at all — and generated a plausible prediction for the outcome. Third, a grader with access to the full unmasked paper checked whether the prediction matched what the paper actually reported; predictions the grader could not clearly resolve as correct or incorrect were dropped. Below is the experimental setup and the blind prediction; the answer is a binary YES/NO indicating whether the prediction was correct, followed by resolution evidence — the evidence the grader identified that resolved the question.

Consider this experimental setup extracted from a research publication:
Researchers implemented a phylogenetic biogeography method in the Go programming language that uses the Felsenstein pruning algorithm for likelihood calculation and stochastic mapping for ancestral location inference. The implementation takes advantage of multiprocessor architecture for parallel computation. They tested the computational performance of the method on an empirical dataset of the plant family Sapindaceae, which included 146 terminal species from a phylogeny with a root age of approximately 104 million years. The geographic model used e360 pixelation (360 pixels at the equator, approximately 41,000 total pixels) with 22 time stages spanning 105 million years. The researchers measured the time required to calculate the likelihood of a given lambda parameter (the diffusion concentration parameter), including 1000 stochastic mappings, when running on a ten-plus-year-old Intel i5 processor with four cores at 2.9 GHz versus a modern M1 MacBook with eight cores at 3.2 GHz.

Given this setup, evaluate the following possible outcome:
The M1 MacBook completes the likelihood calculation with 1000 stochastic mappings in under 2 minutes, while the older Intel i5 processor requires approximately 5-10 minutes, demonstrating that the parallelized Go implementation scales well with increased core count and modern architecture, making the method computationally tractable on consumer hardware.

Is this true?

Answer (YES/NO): NO